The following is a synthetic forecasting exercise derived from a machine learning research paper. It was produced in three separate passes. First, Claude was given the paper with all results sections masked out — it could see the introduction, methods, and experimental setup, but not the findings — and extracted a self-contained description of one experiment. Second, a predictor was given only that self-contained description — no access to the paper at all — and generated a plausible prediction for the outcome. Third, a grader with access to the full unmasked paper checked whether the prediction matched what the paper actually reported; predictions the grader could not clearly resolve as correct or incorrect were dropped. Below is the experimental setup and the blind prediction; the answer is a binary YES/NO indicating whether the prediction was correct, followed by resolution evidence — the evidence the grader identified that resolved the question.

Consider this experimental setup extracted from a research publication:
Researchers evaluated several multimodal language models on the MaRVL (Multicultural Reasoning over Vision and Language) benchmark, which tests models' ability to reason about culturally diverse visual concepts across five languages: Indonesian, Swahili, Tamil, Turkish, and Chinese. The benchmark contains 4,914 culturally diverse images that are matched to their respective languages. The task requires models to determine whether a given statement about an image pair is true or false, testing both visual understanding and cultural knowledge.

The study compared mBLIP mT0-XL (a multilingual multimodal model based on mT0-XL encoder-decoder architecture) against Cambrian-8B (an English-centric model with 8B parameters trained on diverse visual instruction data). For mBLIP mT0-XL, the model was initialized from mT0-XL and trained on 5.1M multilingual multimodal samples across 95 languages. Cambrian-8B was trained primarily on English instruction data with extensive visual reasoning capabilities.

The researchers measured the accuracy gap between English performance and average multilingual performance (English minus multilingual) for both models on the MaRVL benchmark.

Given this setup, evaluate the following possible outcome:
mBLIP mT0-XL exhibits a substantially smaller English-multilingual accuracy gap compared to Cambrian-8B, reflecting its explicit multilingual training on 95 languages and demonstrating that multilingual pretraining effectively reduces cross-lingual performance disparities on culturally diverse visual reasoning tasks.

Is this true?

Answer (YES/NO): YES